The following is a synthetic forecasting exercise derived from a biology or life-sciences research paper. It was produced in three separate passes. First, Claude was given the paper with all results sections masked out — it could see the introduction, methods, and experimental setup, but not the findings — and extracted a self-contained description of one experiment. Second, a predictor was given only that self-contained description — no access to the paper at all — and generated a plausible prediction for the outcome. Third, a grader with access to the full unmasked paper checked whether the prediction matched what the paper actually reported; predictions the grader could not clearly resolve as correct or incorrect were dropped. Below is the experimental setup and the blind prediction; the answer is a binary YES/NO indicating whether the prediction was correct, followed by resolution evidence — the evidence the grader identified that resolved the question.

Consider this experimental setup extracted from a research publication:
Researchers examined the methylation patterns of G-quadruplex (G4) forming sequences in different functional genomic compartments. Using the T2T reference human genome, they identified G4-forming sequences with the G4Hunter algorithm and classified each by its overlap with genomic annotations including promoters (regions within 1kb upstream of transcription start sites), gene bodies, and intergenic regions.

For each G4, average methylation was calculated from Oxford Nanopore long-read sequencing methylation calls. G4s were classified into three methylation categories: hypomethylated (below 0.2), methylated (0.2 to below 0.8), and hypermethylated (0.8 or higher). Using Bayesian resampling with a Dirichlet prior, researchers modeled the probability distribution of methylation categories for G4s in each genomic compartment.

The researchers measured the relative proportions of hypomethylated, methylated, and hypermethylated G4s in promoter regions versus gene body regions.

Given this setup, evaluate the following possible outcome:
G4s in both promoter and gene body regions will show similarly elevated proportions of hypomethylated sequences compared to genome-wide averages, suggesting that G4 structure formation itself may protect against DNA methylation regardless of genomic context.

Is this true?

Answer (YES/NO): NO